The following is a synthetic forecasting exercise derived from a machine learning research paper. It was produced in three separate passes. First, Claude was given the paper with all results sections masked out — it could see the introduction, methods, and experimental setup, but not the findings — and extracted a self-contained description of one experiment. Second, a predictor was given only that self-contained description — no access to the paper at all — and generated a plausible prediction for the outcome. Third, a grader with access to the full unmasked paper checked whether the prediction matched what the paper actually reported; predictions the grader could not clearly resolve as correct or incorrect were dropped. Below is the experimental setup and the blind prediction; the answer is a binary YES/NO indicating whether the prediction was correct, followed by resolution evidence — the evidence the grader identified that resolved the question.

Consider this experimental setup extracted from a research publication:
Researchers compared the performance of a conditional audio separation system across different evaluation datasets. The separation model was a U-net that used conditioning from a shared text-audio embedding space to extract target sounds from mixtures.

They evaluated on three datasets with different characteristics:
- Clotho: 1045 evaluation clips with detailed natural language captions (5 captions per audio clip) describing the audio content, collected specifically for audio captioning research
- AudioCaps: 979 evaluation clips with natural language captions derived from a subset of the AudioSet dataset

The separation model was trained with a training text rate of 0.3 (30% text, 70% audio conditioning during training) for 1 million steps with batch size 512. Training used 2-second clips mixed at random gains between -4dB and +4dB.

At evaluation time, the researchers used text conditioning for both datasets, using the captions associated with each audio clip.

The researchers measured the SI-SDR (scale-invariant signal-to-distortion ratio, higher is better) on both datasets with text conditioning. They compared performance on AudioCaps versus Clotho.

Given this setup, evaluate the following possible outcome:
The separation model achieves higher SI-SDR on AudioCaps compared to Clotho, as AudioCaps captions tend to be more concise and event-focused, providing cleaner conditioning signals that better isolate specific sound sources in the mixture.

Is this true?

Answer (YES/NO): NO